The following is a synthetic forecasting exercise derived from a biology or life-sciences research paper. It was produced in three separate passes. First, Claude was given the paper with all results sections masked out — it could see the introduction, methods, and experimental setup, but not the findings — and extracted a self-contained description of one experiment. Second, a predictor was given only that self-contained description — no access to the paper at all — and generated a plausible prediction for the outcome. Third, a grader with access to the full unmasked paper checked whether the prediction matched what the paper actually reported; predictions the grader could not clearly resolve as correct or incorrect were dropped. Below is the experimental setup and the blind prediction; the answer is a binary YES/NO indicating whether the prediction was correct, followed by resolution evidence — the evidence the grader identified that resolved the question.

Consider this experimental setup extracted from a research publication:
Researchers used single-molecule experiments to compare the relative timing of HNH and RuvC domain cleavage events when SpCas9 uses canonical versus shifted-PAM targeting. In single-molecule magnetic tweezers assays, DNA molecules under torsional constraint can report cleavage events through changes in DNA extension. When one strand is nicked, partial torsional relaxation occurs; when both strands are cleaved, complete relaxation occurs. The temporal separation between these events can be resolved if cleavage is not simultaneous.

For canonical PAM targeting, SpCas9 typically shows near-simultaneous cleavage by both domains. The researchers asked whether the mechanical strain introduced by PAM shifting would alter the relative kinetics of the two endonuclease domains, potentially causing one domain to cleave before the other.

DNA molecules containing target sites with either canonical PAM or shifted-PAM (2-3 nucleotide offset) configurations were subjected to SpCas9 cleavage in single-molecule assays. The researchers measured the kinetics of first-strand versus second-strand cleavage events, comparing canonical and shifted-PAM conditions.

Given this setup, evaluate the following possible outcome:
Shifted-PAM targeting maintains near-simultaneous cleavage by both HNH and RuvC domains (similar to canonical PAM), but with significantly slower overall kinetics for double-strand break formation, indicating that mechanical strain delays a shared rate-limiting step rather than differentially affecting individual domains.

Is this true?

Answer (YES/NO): NO